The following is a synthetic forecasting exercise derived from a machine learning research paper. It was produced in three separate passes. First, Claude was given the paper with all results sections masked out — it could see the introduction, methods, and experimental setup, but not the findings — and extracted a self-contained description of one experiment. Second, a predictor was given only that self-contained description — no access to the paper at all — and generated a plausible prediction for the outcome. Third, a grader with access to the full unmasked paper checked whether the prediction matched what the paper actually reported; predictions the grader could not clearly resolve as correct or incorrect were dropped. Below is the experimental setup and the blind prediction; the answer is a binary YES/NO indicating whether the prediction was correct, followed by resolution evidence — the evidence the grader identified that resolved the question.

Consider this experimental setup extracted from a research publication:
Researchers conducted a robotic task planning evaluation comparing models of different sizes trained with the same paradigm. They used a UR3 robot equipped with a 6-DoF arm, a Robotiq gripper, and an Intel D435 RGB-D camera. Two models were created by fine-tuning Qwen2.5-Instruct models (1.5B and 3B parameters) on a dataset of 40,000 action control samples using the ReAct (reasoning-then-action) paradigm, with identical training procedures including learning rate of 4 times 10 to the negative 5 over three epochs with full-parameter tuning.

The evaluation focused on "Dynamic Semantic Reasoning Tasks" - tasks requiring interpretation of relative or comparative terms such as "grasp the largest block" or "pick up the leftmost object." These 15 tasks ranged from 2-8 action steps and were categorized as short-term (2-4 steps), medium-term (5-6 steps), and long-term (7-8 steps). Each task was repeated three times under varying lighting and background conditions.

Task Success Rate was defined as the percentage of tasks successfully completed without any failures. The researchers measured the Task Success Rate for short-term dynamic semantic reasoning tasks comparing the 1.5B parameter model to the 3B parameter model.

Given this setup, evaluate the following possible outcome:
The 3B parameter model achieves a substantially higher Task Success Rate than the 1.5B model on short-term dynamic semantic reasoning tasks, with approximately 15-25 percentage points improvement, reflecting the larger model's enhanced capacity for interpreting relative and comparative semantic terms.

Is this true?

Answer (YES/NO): NO